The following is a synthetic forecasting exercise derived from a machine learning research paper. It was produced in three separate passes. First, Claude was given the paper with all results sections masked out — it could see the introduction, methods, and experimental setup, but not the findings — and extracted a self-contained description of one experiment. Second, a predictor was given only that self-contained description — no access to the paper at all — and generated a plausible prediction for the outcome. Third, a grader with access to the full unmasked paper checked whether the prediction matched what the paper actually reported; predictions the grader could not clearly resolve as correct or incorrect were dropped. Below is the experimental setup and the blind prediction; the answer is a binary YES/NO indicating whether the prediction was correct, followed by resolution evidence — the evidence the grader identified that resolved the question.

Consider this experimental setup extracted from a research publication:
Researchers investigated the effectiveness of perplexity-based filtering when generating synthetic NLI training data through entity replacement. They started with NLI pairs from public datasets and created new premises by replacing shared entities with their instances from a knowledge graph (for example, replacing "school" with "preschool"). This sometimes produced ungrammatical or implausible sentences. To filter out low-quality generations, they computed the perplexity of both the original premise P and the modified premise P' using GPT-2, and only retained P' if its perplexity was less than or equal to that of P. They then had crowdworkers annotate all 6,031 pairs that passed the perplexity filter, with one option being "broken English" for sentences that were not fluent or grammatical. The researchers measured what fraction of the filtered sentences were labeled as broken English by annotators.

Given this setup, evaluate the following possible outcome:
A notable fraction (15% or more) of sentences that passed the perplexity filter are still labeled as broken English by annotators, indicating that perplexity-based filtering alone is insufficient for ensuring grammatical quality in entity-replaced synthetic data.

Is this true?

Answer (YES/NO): NO